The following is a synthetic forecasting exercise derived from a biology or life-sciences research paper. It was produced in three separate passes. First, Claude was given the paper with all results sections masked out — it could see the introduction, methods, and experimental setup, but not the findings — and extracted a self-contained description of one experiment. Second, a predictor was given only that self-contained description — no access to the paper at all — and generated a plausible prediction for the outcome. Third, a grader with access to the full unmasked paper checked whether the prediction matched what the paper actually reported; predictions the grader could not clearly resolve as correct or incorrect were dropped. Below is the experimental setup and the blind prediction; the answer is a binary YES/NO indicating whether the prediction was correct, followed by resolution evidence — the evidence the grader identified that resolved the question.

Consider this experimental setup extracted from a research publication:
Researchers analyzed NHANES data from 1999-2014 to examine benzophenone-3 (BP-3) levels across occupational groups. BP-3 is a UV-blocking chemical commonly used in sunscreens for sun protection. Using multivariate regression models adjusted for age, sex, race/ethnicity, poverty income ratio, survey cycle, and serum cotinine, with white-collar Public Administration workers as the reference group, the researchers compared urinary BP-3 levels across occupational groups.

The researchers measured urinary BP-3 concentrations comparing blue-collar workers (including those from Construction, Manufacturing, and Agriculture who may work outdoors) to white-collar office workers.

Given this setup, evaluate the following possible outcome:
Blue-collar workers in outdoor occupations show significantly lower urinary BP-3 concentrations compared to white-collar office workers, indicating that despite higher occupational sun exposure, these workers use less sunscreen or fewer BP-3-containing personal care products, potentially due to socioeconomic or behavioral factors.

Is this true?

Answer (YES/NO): YES